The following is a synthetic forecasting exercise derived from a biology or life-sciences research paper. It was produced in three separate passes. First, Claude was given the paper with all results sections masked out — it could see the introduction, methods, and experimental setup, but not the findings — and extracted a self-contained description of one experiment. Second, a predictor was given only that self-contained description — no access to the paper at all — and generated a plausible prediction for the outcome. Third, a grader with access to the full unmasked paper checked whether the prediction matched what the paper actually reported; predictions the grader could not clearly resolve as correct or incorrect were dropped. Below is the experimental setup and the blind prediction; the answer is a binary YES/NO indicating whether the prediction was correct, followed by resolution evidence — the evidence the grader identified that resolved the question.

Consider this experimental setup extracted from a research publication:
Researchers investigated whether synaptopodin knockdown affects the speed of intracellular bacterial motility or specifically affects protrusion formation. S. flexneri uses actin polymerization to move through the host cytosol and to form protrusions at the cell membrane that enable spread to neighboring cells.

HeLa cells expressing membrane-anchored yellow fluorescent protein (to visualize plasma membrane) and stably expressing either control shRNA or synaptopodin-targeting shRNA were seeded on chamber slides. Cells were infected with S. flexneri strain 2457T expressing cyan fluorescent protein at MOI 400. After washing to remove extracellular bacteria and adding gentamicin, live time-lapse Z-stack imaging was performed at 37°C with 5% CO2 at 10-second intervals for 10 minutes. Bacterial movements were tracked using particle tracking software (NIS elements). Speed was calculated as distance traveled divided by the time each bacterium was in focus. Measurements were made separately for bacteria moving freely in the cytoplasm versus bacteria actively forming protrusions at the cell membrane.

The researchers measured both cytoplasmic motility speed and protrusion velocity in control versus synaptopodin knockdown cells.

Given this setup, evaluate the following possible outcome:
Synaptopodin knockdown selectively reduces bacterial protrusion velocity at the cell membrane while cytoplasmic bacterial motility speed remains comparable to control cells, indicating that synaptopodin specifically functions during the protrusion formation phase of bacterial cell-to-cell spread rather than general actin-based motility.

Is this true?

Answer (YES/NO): YES